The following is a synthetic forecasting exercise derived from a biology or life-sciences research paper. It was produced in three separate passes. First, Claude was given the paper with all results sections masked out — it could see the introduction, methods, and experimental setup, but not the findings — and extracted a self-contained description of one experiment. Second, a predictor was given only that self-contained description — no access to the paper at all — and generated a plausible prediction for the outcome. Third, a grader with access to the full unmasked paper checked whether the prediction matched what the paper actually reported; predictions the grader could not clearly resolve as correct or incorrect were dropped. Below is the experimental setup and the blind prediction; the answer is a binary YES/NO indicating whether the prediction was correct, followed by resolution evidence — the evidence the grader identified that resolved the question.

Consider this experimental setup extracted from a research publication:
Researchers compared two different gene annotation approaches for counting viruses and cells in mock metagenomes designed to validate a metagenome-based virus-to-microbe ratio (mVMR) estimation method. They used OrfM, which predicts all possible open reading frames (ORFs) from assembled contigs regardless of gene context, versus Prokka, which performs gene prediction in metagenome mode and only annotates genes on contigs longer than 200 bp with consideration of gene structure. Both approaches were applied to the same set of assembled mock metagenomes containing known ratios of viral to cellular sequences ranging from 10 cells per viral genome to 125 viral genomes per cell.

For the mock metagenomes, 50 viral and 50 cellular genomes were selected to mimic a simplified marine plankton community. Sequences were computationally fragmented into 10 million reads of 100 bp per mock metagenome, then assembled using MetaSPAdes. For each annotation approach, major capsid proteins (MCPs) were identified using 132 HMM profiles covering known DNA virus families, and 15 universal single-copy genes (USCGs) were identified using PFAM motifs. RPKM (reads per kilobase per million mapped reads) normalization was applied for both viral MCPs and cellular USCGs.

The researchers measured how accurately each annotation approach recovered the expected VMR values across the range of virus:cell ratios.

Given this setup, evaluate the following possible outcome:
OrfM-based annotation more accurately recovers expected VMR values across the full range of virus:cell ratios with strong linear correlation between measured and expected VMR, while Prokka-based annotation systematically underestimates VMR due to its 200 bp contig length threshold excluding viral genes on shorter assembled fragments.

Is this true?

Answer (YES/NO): NO